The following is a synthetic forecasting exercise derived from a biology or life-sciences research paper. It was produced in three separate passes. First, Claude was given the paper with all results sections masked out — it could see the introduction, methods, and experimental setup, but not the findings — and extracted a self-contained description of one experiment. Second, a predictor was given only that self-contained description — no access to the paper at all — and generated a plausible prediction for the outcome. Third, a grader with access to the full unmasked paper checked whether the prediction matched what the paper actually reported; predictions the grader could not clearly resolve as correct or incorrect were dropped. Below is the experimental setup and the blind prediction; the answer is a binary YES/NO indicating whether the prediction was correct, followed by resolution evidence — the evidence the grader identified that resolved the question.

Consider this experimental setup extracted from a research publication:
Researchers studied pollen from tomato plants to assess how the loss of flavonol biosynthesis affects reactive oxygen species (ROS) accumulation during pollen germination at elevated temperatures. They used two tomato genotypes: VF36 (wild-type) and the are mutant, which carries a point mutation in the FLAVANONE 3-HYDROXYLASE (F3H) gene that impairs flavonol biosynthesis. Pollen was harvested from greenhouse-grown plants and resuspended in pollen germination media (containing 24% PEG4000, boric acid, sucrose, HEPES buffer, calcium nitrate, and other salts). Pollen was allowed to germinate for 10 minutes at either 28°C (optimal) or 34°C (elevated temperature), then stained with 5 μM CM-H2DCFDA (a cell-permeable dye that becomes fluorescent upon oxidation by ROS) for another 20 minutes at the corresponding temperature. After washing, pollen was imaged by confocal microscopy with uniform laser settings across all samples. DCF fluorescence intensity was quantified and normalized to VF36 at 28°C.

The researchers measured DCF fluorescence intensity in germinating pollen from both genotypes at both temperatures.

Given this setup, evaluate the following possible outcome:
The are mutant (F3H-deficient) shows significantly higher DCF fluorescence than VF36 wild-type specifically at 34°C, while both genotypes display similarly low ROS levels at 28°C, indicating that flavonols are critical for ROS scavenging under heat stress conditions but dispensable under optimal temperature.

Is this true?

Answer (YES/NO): NO